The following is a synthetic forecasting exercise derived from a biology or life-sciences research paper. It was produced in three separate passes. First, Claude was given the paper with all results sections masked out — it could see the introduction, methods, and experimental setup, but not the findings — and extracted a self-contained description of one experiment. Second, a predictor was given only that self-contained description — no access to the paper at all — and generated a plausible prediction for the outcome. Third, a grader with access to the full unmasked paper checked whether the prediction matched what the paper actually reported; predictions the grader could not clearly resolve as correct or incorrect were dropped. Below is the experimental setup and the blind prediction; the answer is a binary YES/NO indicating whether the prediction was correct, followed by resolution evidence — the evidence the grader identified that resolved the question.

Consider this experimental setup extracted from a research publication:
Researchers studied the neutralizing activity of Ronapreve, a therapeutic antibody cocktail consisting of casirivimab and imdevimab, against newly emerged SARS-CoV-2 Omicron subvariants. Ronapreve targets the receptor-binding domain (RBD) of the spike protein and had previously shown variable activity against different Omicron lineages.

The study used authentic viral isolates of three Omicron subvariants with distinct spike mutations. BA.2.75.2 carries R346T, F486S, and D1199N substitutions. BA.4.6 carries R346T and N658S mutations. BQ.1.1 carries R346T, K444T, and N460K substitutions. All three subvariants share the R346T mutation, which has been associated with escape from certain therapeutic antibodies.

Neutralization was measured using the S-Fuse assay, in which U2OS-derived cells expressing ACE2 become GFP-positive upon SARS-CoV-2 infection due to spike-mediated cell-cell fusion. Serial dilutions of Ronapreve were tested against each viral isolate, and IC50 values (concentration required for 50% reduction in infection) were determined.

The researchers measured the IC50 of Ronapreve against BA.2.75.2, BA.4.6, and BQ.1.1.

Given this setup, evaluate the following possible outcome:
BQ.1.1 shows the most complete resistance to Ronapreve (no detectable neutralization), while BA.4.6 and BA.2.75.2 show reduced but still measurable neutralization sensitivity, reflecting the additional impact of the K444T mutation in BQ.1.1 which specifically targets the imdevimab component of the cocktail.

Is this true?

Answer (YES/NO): NO